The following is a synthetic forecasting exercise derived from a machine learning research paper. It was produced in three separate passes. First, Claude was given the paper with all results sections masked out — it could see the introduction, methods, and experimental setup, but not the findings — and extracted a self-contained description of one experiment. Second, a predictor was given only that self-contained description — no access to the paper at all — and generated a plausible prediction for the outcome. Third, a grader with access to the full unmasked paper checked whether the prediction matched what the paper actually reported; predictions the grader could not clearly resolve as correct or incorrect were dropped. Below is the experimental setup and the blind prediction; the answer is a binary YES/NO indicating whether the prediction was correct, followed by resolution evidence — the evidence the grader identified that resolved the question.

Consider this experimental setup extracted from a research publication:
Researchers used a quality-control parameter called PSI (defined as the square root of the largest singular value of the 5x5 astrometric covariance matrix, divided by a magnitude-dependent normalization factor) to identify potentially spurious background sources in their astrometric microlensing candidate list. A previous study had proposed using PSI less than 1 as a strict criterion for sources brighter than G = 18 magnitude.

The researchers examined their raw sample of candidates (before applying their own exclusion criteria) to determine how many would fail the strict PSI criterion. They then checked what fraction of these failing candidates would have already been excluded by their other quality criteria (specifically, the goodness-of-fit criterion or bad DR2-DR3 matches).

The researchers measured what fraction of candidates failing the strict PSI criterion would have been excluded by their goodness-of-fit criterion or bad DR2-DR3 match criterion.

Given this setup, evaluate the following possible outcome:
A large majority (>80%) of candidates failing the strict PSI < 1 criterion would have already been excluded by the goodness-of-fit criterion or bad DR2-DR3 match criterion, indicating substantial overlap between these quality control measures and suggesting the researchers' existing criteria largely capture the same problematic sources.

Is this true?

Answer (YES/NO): NO